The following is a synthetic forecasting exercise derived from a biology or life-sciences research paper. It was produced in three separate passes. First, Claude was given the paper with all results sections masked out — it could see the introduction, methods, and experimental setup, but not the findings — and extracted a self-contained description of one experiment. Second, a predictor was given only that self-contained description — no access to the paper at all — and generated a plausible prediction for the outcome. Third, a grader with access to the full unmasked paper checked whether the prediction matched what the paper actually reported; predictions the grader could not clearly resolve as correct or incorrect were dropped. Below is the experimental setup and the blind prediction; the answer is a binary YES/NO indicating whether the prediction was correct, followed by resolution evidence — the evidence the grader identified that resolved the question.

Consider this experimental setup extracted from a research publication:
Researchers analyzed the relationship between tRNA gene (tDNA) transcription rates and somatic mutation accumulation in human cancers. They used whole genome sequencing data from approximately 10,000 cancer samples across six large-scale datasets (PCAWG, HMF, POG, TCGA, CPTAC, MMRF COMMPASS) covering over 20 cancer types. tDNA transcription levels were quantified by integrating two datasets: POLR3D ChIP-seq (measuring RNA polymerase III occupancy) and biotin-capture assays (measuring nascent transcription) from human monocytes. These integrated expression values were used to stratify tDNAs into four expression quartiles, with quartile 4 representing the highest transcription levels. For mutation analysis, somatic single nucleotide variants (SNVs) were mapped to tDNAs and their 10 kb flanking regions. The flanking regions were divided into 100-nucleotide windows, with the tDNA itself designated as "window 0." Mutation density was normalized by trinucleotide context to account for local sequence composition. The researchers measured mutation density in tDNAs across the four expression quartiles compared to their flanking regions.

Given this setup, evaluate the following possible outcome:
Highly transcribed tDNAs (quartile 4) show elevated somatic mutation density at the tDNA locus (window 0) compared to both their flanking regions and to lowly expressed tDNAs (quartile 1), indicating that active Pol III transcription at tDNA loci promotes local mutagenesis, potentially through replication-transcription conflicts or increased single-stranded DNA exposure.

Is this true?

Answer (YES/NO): YES